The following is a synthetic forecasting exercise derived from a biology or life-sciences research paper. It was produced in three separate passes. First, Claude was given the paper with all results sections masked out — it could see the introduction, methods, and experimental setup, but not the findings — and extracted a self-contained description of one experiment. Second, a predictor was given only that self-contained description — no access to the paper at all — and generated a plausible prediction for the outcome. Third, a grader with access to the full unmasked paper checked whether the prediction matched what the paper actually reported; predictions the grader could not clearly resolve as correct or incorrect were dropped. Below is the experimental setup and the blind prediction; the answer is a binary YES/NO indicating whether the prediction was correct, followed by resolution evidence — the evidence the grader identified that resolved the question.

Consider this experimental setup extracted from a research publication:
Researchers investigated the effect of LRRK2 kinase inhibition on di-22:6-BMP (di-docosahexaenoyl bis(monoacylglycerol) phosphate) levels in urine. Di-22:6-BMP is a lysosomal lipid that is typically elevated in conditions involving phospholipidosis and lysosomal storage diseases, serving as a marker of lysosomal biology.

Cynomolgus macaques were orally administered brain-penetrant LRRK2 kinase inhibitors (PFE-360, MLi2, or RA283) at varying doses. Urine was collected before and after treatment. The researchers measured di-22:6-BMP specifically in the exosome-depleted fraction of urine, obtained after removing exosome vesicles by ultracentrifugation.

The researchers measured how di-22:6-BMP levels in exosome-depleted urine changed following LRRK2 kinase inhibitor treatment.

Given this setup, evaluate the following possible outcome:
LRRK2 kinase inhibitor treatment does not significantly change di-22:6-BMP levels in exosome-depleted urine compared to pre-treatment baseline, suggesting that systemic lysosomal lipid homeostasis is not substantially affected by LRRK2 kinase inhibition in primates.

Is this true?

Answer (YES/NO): NO